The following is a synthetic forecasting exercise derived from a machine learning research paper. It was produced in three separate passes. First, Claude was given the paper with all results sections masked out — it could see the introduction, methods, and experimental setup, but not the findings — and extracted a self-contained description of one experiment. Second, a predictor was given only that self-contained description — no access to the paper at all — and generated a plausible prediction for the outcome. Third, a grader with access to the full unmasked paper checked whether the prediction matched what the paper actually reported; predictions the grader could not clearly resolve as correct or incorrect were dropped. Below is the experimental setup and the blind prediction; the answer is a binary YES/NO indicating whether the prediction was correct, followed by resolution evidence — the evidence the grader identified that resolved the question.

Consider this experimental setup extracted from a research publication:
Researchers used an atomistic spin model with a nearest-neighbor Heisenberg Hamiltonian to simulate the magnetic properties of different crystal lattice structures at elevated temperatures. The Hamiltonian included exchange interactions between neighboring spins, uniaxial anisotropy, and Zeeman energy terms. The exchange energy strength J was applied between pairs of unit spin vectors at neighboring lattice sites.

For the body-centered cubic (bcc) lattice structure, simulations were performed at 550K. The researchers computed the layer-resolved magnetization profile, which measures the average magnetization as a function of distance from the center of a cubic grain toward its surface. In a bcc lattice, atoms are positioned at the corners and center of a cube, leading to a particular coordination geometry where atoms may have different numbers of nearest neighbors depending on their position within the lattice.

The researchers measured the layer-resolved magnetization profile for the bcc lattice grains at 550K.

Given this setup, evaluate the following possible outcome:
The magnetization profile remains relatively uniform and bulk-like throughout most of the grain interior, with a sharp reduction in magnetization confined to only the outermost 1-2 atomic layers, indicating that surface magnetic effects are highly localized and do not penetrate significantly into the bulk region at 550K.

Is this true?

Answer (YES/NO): NO